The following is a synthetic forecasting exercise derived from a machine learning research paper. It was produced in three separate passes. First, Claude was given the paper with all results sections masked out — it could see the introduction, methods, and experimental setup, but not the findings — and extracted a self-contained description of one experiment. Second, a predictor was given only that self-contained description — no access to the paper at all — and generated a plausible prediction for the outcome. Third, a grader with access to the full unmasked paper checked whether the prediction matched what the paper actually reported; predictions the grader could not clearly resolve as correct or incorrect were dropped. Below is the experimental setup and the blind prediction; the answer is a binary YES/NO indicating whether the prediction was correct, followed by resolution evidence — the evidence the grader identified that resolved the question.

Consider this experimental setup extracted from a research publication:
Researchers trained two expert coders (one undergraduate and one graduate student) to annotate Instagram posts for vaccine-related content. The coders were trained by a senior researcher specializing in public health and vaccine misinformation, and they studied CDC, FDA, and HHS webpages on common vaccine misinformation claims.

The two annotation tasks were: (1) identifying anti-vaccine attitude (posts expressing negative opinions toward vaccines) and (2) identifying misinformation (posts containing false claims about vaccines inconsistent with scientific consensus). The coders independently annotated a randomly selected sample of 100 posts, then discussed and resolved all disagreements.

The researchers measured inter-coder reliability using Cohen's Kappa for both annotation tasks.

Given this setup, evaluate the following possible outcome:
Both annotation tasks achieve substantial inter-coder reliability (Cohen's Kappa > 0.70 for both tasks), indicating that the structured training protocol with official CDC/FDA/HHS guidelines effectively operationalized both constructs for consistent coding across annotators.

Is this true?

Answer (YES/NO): YES